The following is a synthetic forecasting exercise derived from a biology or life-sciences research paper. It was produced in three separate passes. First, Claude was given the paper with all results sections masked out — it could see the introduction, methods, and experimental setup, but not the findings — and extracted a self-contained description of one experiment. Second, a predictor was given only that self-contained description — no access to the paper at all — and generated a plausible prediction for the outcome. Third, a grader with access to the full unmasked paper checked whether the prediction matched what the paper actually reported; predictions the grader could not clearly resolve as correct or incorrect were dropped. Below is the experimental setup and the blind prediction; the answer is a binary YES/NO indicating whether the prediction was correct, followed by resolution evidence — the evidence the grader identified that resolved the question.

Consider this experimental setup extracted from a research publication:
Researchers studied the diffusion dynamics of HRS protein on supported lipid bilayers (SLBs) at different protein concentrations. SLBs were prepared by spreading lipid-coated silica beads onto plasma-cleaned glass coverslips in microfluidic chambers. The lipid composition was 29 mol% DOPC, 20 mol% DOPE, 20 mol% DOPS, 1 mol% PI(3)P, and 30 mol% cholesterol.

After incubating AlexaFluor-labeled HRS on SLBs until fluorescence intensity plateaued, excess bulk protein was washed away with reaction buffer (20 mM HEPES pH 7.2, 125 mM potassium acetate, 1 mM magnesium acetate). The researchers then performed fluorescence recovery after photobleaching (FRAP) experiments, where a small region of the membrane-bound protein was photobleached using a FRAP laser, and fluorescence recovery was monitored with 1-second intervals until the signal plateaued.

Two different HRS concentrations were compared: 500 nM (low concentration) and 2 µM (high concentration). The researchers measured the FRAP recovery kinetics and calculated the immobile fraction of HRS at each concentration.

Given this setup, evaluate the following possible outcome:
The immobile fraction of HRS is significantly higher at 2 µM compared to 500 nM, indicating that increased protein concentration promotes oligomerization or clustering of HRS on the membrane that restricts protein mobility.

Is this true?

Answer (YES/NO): NO